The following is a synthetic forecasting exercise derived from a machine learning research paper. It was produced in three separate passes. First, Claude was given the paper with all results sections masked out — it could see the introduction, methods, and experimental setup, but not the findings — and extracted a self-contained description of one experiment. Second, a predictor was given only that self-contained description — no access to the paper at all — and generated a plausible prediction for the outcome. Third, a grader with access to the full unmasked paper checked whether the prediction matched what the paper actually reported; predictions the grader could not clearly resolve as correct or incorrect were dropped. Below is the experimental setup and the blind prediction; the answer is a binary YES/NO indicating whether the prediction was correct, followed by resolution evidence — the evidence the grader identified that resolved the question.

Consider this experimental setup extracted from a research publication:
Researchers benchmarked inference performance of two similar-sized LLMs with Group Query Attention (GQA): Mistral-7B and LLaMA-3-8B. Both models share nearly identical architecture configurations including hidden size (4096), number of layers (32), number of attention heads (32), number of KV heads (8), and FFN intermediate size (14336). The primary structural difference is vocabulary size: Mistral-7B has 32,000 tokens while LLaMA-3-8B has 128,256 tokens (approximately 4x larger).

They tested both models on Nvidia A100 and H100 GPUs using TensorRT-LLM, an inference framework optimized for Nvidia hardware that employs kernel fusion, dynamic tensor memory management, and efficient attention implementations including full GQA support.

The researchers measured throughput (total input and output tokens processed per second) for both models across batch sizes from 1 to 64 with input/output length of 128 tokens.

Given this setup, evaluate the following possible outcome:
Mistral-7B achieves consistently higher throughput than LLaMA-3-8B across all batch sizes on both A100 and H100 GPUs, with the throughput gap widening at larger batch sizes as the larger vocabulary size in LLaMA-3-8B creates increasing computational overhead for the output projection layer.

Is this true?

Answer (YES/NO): NO